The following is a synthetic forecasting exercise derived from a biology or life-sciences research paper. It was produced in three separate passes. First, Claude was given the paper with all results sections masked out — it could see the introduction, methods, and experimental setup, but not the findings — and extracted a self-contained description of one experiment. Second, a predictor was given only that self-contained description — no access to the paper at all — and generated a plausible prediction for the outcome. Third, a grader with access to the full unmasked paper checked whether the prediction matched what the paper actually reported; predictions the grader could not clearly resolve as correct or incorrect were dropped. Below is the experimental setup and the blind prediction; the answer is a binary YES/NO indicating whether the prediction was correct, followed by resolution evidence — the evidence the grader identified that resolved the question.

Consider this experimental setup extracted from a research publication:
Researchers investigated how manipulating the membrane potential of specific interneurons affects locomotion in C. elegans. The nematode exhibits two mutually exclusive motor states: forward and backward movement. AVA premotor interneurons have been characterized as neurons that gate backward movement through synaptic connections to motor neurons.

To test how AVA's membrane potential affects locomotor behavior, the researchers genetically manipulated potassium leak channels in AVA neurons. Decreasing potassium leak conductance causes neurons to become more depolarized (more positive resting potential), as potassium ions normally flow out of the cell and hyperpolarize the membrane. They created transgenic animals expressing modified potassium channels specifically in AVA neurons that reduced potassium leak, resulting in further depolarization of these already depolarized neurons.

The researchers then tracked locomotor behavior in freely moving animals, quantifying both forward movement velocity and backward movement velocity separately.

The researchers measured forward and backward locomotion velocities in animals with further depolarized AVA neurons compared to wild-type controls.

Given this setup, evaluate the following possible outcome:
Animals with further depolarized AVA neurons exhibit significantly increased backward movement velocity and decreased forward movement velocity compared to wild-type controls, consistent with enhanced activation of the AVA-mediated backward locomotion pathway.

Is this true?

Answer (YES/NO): NO